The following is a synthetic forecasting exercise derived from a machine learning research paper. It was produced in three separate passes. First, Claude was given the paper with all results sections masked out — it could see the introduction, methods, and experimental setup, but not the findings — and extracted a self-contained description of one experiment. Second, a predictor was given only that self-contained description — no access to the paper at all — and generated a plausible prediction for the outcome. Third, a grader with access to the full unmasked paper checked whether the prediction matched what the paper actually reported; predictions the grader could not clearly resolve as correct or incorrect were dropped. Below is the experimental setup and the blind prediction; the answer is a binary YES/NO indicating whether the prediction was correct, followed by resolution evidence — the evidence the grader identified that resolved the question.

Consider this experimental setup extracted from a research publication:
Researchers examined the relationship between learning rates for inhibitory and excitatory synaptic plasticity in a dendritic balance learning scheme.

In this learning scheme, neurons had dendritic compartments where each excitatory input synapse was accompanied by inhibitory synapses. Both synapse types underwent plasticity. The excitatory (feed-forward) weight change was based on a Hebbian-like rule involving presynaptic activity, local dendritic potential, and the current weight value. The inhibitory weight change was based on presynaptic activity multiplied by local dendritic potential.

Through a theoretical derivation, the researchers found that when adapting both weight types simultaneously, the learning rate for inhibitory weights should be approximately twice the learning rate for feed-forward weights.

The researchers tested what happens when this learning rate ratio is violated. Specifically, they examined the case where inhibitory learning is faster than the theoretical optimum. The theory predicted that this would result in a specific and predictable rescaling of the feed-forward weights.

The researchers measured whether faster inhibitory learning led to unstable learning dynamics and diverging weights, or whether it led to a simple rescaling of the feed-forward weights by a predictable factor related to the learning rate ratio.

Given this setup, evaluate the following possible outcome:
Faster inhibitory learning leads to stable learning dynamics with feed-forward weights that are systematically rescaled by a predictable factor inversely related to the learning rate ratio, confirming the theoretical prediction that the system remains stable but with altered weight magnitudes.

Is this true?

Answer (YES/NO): YES